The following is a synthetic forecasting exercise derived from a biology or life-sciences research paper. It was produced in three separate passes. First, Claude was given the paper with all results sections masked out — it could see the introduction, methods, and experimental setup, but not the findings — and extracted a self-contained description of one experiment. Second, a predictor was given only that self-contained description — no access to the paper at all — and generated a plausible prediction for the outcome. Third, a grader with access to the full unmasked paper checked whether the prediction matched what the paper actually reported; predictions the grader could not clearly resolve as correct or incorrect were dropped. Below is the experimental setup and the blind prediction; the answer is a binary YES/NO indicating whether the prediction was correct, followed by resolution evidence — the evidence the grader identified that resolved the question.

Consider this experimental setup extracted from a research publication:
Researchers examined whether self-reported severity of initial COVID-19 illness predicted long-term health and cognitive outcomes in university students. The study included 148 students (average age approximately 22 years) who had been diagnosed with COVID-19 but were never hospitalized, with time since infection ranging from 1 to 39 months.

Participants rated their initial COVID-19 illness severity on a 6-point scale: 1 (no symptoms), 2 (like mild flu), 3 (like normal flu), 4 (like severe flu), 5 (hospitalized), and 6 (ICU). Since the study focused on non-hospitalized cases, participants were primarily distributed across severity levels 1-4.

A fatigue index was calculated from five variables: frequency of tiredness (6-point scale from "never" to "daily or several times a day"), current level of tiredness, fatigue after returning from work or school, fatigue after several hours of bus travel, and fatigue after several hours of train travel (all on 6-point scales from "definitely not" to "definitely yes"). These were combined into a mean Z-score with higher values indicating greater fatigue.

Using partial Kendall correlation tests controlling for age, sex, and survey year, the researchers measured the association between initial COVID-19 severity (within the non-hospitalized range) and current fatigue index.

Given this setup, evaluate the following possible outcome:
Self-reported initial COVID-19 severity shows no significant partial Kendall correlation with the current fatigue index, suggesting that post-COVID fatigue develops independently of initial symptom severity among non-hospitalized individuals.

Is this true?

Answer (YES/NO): NO